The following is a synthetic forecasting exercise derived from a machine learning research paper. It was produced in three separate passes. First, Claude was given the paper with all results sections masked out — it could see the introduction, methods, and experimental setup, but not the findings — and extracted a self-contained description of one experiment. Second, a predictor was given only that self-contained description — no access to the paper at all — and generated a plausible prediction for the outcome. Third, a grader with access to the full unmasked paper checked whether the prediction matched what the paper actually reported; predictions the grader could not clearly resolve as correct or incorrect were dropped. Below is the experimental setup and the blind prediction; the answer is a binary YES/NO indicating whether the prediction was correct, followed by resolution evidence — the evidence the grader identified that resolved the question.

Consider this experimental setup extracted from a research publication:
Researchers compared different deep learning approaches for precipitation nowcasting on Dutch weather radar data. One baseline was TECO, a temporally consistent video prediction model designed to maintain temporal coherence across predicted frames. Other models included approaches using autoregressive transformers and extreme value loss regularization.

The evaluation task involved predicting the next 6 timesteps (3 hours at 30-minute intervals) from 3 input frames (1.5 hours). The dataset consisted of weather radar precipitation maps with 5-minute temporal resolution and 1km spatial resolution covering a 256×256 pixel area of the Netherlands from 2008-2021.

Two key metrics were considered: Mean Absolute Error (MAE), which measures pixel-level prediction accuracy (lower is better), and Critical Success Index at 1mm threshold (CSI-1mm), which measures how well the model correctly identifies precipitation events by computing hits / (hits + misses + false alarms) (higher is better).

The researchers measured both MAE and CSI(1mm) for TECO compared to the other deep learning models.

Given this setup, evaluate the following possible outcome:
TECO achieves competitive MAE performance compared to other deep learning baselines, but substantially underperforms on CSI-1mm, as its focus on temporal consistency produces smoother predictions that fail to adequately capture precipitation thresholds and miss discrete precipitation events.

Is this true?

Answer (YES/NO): YES